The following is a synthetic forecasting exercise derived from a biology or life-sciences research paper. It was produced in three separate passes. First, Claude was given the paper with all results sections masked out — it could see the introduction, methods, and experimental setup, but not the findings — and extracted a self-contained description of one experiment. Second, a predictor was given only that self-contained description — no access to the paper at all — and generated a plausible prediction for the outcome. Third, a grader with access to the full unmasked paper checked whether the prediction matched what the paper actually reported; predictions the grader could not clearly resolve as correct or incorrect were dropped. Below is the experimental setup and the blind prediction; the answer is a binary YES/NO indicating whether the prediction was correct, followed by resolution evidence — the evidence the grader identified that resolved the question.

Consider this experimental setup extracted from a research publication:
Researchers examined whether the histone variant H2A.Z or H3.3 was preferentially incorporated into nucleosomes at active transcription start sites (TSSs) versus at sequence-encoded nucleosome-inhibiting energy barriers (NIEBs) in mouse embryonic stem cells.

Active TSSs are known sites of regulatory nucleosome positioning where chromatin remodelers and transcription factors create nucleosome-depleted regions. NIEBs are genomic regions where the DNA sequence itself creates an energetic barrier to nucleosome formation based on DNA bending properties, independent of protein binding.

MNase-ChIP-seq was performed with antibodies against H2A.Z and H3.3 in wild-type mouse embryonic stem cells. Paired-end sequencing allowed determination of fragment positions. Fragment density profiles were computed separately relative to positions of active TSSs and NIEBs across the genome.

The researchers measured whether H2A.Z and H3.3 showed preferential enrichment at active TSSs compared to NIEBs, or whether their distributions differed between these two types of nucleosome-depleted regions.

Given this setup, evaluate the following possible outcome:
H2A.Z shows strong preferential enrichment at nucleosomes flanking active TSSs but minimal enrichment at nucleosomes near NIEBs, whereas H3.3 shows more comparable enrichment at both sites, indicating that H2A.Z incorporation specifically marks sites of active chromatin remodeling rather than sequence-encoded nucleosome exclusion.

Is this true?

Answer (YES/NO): NO